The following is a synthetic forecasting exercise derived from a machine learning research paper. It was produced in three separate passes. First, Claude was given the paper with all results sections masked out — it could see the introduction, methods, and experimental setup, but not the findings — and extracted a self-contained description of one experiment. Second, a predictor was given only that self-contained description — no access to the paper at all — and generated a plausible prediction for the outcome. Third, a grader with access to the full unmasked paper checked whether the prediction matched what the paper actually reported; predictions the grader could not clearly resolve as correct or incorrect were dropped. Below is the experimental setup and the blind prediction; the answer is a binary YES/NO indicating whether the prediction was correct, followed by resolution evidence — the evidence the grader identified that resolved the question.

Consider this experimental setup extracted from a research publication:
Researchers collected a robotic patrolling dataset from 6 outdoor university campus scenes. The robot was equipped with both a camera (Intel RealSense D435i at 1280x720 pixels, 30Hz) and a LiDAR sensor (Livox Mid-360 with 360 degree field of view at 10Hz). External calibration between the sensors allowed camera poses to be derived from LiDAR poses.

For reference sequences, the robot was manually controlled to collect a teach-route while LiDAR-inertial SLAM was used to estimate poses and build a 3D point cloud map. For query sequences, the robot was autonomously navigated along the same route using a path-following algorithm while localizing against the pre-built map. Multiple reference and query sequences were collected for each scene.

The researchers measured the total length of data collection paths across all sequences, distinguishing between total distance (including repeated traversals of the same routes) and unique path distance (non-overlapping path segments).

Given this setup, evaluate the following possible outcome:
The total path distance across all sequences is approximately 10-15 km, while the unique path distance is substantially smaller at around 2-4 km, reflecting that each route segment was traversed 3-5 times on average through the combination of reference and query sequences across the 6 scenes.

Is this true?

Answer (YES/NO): NO